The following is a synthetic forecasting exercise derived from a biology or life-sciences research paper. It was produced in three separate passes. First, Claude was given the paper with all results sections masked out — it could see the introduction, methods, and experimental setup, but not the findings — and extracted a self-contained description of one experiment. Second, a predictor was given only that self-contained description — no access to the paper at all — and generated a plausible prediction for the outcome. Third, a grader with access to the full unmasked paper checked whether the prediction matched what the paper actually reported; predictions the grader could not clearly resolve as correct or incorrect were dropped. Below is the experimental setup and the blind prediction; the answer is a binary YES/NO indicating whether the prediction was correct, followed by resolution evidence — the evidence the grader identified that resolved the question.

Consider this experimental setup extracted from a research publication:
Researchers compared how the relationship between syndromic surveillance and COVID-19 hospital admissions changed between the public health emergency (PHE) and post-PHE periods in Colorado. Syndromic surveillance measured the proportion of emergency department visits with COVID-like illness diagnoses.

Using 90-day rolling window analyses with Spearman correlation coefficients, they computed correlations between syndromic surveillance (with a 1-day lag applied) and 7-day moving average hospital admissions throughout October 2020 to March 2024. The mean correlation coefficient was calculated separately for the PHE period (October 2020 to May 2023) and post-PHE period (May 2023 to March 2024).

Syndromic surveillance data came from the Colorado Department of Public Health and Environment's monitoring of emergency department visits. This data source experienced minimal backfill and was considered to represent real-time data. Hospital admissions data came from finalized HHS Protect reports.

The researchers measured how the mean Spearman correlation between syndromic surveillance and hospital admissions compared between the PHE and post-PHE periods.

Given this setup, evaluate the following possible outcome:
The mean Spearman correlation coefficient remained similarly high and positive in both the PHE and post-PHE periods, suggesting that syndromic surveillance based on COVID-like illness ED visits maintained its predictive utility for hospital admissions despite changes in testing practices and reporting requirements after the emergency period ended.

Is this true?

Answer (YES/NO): NO